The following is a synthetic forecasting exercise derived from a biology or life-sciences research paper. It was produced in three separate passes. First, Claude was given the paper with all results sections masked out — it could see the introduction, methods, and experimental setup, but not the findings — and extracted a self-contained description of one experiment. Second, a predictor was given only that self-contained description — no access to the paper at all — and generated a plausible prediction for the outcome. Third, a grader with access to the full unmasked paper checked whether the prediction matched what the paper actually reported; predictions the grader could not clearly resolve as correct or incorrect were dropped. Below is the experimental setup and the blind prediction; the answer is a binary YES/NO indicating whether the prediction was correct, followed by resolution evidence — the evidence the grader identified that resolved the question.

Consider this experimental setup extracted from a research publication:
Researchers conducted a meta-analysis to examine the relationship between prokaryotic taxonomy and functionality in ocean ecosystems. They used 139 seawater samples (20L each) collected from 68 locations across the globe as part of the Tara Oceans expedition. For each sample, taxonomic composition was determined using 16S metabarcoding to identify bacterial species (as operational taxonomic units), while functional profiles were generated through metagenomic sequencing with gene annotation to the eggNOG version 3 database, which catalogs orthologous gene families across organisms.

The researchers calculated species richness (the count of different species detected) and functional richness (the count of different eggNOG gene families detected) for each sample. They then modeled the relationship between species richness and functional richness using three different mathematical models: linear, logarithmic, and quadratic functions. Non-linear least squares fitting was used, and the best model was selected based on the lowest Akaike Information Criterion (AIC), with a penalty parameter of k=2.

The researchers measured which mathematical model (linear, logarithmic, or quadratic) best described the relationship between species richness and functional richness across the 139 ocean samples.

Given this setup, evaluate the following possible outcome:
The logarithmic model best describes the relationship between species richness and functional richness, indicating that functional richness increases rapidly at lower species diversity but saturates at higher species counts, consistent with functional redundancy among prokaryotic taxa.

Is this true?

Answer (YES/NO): NO